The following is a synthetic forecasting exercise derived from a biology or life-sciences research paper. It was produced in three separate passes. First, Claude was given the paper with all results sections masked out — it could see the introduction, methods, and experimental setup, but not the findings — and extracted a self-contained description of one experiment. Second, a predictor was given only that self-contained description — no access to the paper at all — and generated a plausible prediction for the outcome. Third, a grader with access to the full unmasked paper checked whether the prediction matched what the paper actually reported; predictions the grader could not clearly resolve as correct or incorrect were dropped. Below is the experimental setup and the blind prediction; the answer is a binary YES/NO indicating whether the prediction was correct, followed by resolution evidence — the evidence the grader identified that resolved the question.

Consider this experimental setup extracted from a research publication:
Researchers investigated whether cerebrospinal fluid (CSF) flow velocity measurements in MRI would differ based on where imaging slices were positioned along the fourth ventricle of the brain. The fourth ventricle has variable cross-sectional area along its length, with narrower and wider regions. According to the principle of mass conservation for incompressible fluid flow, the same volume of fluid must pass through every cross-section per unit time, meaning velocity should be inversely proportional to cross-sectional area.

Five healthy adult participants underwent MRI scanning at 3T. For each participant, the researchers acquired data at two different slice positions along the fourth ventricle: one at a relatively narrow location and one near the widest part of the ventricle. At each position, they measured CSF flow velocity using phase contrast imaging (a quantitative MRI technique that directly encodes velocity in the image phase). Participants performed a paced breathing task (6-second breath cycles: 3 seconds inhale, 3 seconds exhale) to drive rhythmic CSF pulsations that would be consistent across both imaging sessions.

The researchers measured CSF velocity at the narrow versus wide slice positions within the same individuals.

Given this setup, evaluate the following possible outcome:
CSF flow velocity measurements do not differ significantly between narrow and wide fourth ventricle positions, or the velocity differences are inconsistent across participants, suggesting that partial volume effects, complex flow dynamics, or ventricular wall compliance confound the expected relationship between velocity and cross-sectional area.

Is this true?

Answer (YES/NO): NO